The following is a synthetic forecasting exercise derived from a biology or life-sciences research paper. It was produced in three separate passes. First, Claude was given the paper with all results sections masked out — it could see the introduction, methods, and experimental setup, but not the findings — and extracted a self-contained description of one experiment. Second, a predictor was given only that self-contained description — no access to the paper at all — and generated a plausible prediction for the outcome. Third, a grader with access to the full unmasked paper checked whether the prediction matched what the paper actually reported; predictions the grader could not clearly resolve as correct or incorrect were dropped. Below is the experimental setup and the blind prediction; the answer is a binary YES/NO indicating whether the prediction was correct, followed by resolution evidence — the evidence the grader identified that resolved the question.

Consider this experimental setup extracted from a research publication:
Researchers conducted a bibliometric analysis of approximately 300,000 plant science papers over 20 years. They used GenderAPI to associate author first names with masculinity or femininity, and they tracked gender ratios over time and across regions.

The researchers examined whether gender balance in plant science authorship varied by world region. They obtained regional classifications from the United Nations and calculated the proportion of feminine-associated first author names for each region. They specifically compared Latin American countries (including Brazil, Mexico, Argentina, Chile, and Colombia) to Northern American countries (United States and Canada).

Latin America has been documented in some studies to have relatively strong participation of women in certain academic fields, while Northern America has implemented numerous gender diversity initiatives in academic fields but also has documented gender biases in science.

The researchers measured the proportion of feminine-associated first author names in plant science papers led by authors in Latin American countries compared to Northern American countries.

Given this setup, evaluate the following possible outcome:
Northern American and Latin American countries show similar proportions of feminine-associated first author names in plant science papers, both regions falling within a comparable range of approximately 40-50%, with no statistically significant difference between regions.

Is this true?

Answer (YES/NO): NO